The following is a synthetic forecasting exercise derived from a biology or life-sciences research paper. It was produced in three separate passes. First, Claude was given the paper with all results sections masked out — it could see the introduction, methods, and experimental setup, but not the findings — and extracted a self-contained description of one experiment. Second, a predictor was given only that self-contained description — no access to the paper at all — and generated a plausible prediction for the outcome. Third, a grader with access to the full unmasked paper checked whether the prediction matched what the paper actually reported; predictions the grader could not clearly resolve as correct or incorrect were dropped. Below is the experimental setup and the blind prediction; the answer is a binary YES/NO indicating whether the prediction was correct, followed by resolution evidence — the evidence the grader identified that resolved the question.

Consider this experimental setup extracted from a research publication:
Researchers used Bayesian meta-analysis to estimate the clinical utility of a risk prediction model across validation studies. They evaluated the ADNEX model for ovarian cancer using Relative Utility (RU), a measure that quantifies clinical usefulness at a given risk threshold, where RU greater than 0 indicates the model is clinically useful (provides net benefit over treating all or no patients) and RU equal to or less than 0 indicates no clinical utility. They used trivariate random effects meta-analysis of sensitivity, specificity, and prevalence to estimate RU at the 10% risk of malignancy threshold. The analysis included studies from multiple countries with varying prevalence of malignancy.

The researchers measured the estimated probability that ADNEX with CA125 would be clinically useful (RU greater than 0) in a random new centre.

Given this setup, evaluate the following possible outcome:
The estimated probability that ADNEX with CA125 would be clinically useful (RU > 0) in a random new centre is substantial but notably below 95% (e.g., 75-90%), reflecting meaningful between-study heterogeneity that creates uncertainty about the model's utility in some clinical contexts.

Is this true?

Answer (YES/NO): NO